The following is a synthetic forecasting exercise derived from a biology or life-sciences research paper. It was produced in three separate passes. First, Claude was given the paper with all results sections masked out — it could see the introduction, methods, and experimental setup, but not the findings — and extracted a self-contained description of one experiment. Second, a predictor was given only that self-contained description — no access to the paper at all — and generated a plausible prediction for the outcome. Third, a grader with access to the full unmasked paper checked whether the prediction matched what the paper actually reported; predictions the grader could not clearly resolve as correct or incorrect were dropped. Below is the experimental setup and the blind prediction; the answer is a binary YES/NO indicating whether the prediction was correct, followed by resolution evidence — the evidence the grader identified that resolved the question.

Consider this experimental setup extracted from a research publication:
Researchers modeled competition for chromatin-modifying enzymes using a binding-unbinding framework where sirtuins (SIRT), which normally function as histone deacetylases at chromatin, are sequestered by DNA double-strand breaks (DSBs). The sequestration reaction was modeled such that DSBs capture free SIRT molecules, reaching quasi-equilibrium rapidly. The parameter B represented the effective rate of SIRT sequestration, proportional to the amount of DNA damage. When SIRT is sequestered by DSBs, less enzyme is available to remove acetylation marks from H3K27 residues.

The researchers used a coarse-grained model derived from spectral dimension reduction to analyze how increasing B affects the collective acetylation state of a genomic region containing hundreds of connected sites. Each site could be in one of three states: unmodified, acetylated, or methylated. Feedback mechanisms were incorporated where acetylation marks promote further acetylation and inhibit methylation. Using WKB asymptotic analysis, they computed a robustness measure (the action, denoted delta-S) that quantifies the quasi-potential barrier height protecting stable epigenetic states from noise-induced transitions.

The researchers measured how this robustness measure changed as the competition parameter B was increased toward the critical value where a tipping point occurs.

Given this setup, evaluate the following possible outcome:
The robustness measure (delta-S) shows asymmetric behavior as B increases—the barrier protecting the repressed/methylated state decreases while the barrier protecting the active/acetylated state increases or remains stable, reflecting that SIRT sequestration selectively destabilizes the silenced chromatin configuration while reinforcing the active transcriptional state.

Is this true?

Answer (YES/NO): YES